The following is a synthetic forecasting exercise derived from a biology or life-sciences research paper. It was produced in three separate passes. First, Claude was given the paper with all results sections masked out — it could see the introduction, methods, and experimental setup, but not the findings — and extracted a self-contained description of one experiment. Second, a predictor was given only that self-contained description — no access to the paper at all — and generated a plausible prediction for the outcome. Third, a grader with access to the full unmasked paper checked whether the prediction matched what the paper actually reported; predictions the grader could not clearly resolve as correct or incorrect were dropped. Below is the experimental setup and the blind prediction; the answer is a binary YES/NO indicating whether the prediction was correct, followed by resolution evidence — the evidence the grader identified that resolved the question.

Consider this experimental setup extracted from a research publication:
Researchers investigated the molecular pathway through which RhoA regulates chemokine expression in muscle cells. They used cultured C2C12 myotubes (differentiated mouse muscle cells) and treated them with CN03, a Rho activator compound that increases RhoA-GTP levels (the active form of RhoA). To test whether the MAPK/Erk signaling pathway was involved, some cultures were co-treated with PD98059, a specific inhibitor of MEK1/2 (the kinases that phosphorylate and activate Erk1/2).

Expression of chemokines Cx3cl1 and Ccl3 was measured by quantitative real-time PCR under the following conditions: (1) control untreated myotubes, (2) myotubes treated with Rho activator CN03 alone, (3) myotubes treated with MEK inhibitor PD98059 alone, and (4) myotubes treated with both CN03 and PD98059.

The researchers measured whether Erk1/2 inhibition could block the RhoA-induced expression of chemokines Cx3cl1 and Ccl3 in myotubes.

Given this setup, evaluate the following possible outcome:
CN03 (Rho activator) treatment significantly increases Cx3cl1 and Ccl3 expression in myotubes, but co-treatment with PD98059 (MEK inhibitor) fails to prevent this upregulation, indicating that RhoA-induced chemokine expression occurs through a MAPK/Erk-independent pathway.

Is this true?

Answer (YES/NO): NO